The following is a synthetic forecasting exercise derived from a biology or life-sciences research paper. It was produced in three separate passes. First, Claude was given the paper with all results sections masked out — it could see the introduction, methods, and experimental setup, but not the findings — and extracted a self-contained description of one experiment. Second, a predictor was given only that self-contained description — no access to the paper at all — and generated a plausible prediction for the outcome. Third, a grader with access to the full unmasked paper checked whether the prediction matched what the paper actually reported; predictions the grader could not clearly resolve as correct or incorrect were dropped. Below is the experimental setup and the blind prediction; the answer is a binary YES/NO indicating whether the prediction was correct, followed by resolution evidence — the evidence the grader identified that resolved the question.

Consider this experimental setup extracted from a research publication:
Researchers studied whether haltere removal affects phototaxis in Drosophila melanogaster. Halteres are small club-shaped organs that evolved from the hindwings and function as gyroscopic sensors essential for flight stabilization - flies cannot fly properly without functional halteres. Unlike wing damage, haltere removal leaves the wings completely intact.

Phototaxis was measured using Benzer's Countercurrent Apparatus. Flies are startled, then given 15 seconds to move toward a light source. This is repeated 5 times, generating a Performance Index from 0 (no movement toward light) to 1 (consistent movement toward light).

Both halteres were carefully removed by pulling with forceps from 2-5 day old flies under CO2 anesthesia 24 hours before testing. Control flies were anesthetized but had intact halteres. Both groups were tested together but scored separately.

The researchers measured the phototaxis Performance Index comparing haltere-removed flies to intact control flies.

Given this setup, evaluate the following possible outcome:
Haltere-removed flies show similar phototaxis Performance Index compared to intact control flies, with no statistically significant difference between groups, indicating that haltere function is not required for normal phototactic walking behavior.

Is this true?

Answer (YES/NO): NO